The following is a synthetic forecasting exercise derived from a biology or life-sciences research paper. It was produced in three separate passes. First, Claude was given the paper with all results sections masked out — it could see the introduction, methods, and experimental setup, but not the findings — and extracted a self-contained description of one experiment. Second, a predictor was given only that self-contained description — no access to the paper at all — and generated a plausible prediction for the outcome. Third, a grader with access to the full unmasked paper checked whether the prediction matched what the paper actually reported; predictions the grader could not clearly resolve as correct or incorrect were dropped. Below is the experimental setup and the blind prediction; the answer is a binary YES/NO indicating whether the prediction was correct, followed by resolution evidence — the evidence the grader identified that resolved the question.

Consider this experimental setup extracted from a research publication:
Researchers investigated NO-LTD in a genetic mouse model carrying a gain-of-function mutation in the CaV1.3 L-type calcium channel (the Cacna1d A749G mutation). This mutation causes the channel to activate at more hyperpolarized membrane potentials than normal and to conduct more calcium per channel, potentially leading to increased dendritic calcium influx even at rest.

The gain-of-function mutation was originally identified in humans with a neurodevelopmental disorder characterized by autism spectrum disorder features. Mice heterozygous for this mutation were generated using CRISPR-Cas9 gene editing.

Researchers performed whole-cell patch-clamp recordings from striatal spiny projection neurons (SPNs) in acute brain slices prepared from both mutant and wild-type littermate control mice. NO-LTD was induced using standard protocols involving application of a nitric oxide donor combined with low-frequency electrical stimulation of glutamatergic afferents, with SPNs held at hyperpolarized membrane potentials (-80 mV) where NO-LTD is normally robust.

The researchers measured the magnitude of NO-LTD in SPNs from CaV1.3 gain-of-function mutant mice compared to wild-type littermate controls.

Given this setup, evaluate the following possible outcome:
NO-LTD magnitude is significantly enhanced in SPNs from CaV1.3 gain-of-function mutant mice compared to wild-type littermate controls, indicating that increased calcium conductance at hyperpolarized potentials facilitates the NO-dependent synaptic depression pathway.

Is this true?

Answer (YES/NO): NO